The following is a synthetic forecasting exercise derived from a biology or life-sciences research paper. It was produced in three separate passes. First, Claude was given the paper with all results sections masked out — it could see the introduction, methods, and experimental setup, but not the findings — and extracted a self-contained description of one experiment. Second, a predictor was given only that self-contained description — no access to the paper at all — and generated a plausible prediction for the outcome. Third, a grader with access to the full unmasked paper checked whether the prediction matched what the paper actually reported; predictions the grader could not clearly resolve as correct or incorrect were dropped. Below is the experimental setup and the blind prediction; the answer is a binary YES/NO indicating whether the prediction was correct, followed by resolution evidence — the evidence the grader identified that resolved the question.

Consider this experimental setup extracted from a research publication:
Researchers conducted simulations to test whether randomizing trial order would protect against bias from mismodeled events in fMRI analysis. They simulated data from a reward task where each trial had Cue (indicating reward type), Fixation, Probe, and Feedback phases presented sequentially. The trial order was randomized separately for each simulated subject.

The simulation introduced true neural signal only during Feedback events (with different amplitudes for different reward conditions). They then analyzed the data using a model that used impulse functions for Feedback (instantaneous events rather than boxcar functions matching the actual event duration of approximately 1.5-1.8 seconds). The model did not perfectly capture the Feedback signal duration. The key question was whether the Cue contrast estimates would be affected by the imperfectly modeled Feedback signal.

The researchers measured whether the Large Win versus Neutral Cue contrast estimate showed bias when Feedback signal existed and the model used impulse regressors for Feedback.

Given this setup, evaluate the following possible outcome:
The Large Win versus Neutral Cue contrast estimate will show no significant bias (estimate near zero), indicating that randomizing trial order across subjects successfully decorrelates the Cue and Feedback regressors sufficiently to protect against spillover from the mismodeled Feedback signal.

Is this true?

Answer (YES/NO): YES